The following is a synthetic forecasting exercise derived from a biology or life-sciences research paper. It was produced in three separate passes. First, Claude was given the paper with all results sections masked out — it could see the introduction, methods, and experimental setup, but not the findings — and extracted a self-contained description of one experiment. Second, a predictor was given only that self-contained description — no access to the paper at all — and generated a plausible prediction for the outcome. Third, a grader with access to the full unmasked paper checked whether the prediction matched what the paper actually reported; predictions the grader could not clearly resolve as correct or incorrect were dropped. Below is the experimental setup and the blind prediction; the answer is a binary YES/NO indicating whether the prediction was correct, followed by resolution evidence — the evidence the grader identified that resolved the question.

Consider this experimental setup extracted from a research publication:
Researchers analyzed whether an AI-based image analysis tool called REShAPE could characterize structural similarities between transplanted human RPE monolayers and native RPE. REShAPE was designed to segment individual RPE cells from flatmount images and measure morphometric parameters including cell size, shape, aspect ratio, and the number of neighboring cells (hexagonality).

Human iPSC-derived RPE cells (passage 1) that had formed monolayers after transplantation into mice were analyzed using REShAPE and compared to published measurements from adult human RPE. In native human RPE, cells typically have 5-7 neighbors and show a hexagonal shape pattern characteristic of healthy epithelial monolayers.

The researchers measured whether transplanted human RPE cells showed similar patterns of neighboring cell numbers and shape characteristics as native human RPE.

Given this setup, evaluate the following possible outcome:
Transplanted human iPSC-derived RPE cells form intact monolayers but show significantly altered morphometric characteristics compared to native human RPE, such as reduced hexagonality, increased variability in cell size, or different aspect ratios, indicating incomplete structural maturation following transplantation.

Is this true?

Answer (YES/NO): NO